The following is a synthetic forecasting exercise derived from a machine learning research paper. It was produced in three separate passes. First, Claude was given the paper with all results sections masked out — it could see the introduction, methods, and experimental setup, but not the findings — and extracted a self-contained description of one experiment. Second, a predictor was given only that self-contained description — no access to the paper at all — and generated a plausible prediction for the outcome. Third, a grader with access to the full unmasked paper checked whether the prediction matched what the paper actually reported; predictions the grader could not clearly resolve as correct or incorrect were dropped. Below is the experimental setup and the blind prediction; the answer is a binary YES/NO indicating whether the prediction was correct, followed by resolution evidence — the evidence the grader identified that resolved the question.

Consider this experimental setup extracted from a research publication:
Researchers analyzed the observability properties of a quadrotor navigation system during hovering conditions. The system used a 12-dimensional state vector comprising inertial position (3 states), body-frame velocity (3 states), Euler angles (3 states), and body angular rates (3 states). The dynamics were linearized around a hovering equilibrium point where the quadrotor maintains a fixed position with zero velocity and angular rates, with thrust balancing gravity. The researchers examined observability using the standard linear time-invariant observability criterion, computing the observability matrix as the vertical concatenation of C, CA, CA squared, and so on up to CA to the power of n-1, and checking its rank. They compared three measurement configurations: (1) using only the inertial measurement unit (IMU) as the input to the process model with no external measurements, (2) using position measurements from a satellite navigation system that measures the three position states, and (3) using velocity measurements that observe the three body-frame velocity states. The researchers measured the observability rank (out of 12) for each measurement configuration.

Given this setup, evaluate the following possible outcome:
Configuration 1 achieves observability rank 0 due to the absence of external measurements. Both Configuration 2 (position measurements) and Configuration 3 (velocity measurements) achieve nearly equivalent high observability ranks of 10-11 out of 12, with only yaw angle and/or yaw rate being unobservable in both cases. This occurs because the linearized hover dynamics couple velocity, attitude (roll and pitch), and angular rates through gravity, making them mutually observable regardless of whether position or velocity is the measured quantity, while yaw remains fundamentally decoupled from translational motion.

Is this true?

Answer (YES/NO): NO